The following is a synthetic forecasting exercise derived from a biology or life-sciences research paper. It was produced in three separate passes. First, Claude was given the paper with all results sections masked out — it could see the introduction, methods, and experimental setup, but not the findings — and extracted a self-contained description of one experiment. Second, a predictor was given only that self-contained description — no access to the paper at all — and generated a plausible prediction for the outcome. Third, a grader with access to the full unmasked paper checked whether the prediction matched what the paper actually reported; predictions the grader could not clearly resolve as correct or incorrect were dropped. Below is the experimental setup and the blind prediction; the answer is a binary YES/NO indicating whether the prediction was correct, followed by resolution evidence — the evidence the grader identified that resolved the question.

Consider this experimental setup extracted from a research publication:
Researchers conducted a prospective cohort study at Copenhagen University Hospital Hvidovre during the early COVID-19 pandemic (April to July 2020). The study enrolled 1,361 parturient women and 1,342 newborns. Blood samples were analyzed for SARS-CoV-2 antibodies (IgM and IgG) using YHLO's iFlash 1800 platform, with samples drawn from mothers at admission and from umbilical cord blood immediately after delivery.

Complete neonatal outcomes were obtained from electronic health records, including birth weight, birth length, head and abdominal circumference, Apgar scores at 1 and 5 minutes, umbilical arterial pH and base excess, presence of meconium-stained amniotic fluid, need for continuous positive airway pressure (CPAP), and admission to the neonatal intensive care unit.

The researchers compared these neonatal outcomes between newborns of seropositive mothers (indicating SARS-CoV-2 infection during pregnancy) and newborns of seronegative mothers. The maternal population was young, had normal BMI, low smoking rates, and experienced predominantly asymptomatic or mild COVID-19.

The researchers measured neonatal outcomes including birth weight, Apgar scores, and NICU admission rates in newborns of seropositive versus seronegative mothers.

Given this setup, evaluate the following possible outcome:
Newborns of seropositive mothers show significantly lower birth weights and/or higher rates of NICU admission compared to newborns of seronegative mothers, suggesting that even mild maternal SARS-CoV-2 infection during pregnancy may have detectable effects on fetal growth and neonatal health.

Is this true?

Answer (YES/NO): NO